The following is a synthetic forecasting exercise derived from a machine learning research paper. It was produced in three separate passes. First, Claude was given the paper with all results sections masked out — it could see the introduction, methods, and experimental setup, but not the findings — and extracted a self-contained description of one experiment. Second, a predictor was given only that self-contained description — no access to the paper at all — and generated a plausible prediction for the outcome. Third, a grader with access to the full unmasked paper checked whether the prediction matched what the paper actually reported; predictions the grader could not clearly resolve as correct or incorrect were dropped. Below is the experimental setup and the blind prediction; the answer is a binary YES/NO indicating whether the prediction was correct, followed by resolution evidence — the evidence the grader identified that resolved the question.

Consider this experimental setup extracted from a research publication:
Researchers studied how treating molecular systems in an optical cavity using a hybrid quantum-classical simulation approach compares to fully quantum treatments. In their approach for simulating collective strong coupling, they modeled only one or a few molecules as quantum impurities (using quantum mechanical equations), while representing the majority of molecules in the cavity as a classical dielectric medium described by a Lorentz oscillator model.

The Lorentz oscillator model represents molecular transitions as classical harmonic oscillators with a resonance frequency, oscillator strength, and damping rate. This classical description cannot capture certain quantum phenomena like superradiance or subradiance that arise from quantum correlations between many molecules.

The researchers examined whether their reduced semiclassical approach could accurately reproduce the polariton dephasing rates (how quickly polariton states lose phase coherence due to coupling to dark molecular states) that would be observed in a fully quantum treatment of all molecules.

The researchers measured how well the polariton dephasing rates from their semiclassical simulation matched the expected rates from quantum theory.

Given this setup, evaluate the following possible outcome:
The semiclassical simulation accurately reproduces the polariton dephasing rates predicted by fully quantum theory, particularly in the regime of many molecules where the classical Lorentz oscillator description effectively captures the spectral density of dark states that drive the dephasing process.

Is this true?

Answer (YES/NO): NO